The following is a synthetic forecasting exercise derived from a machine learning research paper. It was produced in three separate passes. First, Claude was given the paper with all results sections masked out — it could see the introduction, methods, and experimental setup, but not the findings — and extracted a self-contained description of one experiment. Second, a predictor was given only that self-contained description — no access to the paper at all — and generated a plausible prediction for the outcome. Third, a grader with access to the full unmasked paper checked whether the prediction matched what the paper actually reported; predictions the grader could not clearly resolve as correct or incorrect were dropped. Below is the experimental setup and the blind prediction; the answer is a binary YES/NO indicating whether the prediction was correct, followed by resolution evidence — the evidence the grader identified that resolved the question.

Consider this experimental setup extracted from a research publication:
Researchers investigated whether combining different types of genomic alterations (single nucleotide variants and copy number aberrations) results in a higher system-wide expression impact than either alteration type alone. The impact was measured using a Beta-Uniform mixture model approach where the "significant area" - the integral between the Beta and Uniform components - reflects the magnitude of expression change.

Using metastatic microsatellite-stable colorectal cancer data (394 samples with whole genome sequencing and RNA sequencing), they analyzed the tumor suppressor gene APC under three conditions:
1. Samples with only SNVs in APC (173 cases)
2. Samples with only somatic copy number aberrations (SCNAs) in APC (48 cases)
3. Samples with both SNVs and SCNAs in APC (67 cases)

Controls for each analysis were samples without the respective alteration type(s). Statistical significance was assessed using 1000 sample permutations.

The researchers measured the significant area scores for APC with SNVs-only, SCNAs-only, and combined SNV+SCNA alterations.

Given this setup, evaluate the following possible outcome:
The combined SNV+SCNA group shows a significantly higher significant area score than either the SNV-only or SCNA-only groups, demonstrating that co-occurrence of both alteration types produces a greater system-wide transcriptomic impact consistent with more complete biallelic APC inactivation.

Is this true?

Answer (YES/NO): YES